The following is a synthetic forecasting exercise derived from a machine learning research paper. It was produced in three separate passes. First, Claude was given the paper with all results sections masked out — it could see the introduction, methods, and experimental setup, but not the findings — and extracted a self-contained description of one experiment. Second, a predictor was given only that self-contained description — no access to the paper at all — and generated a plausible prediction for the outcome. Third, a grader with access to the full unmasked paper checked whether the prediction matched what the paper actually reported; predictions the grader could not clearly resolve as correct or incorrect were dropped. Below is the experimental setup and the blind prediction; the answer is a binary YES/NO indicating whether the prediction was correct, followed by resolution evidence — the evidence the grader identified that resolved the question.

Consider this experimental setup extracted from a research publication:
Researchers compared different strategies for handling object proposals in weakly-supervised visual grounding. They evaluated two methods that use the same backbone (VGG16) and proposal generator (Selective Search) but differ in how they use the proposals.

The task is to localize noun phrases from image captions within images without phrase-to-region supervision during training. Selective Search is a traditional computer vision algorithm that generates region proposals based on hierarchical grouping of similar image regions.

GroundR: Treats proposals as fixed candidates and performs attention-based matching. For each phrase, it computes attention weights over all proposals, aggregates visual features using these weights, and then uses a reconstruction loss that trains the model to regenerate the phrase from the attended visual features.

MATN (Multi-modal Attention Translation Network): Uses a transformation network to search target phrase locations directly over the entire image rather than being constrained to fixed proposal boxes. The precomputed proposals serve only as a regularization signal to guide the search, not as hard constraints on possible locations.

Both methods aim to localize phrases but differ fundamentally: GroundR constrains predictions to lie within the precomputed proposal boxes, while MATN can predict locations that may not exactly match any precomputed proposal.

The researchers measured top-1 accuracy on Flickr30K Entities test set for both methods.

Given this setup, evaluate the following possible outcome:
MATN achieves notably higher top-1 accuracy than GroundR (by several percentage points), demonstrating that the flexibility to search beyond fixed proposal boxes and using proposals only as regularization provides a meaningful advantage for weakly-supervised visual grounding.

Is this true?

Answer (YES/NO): YES